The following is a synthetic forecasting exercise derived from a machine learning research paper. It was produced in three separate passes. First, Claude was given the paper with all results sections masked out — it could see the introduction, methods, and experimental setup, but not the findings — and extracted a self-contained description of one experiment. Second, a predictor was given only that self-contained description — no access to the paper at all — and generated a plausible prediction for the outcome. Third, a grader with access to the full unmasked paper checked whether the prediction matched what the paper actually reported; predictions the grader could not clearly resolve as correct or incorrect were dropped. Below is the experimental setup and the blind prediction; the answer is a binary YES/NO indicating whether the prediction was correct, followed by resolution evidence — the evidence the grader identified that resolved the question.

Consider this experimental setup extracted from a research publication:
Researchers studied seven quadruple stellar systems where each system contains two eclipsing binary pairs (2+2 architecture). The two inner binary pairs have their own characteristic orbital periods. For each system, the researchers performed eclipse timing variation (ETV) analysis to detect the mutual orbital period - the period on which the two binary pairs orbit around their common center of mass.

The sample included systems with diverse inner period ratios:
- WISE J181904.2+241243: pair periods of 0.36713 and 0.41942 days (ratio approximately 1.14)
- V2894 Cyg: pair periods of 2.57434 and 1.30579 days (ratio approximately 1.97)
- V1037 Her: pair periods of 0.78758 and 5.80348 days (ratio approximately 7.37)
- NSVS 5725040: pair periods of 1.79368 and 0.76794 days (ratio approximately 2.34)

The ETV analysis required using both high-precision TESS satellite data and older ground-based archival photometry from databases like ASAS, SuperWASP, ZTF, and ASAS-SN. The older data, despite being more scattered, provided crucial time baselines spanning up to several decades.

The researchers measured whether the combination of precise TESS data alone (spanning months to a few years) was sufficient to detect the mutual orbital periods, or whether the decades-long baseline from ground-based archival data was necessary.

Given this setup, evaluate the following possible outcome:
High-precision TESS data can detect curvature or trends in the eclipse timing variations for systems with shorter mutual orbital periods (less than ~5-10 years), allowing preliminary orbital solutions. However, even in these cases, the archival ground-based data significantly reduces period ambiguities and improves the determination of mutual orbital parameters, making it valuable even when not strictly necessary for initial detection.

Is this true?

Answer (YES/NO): NO